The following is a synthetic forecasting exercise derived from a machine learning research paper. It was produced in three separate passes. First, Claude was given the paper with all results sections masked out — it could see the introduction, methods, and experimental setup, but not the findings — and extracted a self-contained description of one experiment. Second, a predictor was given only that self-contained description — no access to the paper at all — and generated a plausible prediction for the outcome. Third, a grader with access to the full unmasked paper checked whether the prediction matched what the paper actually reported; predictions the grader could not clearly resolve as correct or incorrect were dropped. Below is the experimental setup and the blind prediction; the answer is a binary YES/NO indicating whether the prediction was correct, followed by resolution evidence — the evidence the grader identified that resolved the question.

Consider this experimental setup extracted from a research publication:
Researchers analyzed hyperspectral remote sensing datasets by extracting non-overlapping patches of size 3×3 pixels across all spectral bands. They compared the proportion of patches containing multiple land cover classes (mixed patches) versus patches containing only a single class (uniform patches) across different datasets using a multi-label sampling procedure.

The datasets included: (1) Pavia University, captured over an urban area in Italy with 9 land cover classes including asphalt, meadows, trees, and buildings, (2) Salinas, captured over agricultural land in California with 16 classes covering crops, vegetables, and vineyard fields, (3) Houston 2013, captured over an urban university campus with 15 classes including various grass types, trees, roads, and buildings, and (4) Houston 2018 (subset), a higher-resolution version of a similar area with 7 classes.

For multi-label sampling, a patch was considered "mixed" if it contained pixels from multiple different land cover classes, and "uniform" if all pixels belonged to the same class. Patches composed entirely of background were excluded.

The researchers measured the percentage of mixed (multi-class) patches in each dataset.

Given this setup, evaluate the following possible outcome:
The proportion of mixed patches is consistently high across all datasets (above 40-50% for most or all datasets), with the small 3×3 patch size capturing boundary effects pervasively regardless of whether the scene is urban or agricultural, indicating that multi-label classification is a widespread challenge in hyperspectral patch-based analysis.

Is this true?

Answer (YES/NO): NO